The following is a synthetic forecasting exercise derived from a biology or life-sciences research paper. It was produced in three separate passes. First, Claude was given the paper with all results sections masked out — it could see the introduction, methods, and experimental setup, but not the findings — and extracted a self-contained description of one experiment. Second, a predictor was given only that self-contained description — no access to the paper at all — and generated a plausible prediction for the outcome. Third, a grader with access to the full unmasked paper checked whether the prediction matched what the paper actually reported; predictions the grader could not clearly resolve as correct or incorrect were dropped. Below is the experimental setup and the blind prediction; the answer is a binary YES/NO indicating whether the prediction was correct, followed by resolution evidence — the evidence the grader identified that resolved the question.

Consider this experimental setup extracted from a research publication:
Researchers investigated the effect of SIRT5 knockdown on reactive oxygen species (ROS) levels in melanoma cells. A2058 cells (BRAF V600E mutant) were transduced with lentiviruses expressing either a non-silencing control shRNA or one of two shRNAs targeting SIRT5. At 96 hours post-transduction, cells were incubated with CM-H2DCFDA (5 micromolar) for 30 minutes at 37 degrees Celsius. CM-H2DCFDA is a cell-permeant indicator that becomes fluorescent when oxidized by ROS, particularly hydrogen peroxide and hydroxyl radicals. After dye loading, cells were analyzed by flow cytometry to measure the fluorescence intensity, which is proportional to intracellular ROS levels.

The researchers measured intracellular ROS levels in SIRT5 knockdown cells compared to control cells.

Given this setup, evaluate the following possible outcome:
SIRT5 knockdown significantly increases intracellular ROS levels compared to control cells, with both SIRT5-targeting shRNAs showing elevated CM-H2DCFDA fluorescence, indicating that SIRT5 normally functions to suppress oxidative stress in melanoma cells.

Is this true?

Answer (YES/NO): YES